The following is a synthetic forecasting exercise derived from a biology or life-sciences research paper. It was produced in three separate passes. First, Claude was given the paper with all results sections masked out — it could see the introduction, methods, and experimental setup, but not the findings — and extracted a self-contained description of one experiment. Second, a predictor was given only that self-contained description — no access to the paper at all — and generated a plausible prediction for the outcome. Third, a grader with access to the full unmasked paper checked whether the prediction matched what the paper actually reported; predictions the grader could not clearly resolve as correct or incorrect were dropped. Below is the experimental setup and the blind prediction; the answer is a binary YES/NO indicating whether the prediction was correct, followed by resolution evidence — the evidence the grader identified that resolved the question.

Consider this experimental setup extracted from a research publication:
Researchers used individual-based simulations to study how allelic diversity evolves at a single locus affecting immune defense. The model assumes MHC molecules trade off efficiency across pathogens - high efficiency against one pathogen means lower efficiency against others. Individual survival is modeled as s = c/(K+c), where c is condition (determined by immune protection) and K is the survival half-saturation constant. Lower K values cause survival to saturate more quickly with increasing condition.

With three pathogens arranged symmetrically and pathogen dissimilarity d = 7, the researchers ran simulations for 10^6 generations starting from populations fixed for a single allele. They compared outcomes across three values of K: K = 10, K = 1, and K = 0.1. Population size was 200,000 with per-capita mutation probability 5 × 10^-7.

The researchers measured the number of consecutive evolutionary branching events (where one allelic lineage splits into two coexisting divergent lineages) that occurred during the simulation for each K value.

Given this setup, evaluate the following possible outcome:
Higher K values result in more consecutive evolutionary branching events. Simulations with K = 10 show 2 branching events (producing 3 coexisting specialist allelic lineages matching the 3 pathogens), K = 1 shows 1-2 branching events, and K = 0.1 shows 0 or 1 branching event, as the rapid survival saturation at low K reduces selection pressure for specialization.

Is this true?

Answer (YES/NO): NO